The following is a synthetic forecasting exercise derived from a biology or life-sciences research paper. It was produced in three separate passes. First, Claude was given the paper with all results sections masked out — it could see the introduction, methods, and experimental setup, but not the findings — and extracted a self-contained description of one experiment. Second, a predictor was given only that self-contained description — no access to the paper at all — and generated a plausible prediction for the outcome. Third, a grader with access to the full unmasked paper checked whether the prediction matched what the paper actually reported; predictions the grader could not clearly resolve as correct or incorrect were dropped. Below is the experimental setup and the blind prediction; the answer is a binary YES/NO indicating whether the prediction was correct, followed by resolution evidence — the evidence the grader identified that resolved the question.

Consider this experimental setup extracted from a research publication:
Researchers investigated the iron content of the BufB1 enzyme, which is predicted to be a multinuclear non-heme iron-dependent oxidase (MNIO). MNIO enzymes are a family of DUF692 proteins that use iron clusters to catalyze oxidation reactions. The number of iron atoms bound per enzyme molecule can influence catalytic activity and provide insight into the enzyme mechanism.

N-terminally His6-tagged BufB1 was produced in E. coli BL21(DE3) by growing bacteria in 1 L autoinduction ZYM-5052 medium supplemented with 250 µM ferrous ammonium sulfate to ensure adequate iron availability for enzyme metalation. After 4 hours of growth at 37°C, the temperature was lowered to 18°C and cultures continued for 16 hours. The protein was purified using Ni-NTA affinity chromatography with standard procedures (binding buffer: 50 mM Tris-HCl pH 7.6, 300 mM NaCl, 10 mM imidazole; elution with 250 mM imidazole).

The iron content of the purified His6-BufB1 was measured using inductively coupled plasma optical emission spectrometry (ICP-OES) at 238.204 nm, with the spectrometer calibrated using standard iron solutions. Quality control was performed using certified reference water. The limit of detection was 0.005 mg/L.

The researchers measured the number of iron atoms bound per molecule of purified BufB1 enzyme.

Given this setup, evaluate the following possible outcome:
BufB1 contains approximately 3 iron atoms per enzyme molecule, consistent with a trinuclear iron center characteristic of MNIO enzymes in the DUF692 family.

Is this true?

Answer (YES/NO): NO